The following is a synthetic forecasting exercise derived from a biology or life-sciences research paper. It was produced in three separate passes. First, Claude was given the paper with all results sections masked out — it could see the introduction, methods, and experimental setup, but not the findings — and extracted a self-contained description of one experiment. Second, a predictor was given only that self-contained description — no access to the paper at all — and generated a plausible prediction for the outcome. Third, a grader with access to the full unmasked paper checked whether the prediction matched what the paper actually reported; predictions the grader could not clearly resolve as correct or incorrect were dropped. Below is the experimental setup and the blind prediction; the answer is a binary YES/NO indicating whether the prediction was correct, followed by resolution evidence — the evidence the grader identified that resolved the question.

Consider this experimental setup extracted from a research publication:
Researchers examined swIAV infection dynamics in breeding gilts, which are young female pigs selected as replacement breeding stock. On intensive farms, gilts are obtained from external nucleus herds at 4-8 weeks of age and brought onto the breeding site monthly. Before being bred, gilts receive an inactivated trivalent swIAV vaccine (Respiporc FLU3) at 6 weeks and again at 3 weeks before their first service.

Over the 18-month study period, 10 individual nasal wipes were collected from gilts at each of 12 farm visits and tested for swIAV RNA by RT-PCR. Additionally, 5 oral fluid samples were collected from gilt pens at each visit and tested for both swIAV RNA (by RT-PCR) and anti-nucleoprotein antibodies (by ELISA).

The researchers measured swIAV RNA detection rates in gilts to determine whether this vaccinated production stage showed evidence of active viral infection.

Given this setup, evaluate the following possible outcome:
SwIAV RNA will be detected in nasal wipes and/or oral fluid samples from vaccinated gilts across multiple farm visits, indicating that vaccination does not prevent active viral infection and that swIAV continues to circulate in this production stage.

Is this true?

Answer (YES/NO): NO